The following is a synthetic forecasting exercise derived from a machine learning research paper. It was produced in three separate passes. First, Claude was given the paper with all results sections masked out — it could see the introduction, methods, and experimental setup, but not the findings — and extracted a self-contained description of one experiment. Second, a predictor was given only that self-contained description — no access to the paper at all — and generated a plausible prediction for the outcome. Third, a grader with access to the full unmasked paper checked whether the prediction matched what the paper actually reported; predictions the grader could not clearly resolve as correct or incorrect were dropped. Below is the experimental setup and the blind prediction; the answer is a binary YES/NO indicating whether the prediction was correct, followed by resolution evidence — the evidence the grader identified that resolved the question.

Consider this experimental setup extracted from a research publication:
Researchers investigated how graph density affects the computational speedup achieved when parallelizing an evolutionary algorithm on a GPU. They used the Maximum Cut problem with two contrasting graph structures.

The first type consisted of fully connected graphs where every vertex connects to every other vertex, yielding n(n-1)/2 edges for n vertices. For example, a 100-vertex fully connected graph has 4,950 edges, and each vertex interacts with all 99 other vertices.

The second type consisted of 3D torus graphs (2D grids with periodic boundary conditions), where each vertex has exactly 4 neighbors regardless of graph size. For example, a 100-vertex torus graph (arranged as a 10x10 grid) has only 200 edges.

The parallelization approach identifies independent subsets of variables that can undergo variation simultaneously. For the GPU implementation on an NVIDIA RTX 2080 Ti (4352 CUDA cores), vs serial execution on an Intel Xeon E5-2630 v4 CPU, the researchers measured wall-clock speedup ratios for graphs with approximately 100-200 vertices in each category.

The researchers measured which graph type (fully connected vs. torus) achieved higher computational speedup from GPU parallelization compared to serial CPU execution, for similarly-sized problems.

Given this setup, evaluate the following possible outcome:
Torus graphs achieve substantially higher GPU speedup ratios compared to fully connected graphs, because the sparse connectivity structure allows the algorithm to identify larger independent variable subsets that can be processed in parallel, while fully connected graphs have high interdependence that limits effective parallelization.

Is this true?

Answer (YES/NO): YES